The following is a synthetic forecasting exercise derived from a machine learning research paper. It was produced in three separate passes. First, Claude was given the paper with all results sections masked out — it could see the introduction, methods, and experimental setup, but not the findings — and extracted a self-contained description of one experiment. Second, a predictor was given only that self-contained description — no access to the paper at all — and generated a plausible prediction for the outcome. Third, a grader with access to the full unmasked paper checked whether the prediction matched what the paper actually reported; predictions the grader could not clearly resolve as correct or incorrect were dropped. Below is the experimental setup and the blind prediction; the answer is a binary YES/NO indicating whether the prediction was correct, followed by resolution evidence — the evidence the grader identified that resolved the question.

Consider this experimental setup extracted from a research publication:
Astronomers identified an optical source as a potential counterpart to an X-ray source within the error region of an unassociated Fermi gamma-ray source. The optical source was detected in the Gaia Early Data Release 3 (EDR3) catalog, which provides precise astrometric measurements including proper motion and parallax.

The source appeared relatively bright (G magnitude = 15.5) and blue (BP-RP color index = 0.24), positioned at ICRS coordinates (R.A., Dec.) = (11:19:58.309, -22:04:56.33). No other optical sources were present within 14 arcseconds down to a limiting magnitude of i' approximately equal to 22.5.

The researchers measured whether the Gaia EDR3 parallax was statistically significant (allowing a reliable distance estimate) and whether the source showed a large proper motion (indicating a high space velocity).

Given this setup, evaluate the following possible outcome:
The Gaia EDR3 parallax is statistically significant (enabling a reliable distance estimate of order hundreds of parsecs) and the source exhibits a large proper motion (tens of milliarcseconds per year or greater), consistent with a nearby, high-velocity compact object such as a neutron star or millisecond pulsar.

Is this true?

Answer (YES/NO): YES